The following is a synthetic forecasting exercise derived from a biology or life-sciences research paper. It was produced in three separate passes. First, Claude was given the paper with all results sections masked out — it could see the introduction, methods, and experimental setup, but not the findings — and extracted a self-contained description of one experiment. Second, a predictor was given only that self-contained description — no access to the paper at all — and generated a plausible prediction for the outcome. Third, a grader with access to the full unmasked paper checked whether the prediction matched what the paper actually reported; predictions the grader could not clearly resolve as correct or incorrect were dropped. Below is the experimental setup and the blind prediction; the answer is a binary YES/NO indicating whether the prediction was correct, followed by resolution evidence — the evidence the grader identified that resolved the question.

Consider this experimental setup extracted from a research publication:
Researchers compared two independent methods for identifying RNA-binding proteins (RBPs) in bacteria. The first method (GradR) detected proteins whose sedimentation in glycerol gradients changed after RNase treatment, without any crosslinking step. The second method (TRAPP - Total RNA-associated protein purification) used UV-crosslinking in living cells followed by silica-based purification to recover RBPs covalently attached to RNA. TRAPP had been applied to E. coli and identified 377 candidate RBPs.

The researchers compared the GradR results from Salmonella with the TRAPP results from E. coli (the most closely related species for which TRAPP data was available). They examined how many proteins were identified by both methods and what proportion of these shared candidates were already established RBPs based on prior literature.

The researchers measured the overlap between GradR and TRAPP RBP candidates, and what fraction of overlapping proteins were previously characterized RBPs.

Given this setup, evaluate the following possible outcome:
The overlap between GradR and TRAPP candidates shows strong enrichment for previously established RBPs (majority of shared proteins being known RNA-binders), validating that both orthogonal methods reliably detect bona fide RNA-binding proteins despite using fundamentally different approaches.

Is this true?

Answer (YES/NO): YES